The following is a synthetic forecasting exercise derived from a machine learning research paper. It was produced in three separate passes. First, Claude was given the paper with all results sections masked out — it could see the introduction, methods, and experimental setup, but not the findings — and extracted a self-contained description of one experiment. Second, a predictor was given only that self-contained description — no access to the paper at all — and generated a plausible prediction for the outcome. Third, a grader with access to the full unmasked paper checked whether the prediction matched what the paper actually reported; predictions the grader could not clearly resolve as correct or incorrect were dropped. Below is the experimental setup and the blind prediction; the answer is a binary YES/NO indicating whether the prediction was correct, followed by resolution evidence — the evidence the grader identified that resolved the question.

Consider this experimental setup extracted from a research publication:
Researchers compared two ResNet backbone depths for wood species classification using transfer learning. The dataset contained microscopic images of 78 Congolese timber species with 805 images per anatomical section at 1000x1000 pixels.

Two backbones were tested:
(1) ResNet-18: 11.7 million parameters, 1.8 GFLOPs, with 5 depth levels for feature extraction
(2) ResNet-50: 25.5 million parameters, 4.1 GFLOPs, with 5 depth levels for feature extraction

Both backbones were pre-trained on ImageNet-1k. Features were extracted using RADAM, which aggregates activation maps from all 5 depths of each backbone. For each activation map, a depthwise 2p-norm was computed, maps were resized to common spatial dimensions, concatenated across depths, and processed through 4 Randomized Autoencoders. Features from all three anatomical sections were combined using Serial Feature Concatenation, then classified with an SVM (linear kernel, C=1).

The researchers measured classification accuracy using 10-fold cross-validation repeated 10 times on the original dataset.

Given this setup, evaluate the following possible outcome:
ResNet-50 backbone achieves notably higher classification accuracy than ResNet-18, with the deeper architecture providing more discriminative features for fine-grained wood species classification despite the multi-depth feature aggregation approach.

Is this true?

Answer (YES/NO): NO